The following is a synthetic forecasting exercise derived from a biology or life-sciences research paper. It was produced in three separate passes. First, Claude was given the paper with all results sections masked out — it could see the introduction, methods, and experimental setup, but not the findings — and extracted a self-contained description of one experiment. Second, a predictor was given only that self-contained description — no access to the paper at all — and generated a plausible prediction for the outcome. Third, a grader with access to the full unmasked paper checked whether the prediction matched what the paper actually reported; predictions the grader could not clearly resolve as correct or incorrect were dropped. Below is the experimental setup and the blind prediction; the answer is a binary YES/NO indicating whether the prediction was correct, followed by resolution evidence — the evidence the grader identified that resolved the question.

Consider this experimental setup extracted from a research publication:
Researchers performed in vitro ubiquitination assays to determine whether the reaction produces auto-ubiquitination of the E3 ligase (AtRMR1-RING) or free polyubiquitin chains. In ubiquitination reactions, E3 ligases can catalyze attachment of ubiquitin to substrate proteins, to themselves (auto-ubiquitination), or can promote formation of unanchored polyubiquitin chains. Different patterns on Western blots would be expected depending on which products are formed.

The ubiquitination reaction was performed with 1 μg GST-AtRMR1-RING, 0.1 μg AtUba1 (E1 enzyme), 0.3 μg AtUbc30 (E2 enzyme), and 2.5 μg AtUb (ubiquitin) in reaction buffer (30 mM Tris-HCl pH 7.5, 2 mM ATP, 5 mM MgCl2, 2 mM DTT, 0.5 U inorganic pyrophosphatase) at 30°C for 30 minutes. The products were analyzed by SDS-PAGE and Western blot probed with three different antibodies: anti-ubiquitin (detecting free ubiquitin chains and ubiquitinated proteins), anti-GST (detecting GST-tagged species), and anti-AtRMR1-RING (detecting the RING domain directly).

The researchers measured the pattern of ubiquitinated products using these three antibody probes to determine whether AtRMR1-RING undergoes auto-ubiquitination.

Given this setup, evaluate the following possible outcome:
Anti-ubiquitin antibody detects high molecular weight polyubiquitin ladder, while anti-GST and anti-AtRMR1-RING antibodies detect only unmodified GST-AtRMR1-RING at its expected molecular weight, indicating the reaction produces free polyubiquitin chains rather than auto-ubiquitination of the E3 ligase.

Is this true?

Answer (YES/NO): NO